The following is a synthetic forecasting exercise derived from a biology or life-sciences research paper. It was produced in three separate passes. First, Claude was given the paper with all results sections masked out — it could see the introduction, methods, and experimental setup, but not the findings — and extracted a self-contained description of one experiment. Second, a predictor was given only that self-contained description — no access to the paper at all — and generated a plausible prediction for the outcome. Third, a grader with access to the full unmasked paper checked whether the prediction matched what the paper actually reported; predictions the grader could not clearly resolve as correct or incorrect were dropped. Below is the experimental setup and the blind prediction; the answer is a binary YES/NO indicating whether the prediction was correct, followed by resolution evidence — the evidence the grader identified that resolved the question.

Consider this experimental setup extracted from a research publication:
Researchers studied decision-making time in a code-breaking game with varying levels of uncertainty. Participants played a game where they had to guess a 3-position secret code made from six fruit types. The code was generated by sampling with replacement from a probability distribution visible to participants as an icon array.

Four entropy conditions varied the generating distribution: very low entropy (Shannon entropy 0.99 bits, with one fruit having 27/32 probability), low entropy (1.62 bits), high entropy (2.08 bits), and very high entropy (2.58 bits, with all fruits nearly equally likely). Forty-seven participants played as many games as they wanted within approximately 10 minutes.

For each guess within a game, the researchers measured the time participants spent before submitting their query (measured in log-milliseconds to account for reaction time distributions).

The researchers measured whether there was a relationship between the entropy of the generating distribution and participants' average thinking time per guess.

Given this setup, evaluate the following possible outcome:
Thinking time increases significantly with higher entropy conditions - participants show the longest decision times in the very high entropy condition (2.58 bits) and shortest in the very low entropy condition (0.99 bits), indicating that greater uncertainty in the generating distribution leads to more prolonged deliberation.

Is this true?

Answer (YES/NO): YES